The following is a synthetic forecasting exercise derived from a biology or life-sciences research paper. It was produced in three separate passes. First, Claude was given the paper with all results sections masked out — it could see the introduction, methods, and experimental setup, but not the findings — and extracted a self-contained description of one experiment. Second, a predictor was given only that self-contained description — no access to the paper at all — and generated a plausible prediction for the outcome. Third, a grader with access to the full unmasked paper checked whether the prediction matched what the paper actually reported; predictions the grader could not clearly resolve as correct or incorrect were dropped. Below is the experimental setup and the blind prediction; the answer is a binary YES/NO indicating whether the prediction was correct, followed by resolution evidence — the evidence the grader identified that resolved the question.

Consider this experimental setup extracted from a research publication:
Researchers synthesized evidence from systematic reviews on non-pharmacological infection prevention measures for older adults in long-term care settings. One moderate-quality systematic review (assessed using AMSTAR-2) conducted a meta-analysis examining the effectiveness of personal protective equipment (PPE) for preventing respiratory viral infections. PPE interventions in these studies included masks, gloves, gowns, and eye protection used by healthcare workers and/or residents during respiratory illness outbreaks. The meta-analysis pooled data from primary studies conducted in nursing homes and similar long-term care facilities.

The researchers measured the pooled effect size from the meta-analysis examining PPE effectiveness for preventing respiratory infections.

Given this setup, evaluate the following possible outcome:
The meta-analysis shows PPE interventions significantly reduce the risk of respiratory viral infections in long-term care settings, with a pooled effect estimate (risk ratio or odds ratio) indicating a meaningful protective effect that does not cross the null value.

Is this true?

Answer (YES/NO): NO